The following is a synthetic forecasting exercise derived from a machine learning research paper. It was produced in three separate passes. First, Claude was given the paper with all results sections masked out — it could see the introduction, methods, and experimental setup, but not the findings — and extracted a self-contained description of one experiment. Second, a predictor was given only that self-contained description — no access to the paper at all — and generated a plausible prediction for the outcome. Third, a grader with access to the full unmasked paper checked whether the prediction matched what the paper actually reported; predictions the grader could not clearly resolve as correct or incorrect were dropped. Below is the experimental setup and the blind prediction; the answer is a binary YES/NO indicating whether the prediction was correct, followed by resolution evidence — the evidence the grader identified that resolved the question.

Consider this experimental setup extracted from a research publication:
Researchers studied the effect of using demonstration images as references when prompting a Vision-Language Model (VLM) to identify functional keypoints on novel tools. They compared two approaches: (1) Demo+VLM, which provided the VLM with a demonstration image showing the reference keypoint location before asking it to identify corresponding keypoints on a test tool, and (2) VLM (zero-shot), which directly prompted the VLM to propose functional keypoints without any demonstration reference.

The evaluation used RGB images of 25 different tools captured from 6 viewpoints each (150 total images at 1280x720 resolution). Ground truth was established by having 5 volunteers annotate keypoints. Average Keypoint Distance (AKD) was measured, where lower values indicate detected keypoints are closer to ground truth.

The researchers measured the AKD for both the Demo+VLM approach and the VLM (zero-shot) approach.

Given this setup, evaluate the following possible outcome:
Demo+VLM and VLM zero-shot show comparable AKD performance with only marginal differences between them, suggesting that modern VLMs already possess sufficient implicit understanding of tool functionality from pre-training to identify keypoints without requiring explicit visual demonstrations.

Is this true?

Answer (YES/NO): NO